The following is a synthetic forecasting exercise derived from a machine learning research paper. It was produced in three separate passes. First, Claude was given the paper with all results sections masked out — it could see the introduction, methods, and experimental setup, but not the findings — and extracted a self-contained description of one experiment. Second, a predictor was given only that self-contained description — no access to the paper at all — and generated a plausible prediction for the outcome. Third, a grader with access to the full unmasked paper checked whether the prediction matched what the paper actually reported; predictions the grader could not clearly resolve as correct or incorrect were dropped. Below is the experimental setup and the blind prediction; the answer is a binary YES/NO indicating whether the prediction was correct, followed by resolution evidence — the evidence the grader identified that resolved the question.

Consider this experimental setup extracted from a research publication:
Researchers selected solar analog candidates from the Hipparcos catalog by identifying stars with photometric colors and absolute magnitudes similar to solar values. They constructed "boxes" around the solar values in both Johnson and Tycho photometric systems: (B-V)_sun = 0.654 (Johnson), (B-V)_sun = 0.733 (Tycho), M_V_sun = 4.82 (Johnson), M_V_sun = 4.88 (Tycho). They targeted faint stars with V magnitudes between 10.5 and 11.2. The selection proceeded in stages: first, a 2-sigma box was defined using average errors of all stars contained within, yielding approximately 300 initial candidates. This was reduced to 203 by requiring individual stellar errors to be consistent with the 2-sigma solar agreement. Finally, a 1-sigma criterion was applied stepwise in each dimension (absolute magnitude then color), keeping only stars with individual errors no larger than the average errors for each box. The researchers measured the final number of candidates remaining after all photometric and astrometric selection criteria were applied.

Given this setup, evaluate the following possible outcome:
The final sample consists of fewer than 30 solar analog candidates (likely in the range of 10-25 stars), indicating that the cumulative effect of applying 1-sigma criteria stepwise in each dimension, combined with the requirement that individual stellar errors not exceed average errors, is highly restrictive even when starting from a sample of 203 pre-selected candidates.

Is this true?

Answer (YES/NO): NO